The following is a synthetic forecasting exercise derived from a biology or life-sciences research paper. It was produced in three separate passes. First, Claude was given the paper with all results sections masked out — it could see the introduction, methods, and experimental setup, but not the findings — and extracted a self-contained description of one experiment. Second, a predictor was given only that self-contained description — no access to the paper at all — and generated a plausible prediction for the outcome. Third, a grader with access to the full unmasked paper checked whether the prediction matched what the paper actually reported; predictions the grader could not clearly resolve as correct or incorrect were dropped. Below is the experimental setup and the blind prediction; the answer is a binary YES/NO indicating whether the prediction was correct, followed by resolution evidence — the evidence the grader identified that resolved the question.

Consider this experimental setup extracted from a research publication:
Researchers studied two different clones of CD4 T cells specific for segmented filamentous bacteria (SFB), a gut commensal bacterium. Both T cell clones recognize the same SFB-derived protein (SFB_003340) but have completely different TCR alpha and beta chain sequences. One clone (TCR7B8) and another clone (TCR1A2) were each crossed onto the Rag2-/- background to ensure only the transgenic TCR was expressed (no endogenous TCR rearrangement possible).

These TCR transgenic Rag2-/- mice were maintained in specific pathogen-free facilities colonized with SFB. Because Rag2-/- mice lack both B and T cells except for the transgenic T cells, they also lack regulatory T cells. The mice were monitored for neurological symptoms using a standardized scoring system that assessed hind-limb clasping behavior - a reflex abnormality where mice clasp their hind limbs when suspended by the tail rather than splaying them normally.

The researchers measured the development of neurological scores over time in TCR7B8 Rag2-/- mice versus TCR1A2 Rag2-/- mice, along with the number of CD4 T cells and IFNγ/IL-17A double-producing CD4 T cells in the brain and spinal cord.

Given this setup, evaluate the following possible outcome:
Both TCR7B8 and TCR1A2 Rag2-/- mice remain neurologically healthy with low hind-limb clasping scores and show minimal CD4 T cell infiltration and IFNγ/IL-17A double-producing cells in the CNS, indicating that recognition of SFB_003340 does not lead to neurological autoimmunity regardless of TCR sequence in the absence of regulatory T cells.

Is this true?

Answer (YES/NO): NO